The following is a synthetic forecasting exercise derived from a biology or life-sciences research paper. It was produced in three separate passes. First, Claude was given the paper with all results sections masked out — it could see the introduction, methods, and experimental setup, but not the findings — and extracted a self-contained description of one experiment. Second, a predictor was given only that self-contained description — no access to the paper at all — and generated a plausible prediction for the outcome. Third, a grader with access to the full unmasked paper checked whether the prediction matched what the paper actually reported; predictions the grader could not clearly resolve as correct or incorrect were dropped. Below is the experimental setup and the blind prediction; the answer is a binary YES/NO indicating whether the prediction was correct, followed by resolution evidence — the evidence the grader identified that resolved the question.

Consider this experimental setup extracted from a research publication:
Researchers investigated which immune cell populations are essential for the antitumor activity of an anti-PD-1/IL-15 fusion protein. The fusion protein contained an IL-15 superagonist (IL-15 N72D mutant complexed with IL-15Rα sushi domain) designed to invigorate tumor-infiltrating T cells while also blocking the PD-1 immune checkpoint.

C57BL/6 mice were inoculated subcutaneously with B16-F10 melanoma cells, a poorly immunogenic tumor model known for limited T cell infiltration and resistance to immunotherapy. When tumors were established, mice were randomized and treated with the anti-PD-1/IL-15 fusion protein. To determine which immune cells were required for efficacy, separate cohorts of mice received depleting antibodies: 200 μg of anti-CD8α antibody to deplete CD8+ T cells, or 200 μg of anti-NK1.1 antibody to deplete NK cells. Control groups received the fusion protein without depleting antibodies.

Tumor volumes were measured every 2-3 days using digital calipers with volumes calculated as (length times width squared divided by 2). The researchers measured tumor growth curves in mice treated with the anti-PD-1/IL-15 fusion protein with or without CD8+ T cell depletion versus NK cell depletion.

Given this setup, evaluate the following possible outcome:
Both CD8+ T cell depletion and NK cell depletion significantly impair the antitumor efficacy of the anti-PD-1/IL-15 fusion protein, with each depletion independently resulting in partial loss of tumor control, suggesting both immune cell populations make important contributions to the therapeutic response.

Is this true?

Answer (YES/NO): NO